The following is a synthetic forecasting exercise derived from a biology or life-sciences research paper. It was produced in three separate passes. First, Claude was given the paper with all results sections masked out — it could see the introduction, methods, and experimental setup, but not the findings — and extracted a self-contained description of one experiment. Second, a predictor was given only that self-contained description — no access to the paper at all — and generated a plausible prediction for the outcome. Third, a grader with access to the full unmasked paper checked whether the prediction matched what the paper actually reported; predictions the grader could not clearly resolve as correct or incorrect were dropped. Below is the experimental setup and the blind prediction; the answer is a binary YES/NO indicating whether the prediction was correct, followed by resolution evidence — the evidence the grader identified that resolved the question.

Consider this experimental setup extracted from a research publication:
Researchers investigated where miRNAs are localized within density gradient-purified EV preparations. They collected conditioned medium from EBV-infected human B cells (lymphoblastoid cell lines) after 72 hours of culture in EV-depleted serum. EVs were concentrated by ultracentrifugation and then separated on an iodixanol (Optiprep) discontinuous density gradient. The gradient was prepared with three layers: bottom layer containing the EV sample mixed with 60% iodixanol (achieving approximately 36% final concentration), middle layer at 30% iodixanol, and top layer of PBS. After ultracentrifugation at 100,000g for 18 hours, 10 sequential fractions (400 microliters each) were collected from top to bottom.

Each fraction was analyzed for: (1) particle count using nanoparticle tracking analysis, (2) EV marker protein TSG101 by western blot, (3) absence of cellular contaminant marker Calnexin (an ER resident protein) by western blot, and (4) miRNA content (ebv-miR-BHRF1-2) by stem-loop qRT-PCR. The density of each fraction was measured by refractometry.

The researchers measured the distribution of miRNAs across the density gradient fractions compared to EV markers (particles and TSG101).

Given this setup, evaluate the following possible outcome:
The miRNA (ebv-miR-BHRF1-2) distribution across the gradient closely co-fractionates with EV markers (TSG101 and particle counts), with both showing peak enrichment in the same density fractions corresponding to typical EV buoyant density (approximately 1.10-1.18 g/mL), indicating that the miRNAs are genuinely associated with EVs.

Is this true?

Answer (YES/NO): NO